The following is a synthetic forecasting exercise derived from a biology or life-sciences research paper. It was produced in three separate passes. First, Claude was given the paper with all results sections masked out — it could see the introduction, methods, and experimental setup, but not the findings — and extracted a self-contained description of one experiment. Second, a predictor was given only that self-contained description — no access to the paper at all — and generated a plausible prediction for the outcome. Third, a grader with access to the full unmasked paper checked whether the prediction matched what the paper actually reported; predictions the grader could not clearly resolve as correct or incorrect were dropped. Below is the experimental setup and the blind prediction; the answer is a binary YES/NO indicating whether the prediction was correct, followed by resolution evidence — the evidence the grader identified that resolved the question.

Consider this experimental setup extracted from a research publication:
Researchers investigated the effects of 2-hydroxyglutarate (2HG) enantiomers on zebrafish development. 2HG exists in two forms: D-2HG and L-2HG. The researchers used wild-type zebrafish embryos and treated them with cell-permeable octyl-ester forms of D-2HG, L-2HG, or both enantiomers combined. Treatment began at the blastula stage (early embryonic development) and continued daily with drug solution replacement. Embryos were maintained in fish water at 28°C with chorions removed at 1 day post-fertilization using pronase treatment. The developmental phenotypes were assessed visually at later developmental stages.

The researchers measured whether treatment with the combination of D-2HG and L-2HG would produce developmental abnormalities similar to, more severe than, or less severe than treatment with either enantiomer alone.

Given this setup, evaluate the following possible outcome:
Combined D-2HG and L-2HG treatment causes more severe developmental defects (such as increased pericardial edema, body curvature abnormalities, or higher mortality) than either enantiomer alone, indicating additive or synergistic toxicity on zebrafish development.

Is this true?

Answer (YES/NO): YES